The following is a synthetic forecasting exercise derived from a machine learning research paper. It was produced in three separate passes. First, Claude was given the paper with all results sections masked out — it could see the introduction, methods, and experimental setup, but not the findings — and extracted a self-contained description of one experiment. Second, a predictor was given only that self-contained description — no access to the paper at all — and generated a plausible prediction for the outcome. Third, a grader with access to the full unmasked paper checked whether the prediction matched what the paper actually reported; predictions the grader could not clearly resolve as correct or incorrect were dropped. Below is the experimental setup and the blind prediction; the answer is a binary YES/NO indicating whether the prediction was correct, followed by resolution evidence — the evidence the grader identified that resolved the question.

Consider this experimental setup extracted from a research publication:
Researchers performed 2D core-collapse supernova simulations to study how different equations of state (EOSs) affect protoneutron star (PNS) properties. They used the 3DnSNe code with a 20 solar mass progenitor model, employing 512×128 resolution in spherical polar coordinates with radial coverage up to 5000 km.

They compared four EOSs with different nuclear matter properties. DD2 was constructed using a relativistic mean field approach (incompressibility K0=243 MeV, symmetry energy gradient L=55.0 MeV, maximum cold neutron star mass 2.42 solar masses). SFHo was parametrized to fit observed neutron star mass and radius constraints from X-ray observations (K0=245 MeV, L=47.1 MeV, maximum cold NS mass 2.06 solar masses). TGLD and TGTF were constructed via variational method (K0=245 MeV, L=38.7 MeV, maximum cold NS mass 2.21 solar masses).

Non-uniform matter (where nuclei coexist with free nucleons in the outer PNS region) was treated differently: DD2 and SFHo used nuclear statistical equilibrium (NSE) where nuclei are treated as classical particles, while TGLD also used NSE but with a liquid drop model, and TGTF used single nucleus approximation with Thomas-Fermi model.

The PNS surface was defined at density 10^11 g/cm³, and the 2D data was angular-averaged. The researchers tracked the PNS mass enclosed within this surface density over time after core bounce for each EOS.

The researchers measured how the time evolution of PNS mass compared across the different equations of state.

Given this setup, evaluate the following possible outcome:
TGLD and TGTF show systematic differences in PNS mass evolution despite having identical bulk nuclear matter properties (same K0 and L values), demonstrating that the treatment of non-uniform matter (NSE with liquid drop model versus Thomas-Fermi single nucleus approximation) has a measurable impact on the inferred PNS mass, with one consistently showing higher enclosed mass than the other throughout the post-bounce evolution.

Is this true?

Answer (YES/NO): NO